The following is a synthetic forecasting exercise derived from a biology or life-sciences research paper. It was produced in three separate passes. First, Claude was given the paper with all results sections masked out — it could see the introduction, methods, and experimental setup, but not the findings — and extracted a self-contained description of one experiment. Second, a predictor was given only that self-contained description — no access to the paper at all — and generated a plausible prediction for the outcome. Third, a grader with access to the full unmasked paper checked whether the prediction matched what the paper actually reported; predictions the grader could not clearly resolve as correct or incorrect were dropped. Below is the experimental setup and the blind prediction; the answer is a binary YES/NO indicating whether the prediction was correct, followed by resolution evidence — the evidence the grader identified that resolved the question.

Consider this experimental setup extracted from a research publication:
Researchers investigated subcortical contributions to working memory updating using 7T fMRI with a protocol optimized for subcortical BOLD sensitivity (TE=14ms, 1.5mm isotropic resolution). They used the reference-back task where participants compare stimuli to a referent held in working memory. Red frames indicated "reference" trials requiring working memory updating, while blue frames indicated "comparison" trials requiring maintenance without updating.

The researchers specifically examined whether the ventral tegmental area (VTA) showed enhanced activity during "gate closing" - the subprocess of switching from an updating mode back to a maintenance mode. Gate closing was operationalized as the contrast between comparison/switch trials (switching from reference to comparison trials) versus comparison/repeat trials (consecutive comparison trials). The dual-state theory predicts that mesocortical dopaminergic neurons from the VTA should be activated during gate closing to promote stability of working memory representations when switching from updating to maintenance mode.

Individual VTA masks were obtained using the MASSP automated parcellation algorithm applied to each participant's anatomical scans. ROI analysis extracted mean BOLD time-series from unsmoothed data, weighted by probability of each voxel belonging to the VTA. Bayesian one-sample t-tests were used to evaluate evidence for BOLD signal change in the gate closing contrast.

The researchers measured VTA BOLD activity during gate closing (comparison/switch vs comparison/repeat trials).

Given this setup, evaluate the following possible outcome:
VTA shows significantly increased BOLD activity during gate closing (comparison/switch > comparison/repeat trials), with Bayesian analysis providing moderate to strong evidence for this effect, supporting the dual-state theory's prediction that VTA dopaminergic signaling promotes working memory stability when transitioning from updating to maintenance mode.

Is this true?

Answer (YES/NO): NO